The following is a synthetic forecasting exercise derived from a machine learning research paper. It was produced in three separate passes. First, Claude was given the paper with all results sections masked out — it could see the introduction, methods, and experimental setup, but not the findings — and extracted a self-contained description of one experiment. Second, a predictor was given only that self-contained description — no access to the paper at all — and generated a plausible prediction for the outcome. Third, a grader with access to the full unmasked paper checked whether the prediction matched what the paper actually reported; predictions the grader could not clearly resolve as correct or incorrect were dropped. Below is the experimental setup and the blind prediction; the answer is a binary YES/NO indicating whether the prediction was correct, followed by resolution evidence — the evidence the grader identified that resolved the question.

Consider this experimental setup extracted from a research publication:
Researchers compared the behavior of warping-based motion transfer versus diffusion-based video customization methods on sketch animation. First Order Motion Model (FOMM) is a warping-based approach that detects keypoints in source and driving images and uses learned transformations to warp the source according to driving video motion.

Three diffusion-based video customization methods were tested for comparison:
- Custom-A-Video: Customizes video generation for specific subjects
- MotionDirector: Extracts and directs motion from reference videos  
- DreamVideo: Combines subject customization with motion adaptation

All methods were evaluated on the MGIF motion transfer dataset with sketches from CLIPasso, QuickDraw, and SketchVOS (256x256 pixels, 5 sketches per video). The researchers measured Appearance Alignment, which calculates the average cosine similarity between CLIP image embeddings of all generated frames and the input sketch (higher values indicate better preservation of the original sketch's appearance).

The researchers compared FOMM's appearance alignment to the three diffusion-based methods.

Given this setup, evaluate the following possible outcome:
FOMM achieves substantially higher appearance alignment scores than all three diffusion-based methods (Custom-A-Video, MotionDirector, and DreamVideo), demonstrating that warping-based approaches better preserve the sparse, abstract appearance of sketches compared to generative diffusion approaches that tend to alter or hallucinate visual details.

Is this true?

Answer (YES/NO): YES